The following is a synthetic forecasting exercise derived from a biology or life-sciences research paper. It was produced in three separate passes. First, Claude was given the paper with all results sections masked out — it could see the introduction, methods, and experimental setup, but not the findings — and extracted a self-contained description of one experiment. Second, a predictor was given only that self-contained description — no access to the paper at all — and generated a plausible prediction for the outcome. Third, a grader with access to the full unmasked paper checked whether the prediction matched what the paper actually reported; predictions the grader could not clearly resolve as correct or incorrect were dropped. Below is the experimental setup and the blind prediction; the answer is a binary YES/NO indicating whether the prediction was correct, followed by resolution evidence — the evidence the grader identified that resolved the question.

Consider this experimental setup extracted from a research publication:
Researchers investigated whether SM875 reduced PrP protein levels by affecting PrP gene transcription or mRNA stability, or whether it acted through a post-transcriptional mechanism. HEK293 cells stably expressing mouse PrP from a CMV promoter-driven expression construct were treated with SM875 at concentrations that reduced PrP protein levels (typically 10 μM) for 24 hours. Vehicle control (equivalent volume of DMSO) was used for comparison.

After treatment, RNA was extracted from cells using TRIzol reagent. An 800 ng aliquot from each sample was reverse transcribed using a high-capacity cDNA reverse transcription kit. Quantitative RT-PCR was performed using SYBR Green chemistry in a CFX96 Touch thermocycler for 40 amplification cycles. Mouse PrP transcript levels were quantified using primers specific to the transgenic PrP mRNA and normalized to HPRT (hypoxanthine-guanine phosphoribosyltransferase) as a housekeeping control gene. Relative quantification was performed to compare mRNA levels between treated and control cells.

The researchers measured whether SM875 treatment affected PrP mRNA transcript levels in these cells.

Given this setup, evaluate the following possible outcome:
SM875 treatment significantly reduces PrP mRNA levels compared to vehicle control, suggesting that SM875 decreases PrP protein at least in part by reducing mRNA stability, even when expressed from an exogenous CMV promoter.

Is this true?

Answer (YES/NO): NO